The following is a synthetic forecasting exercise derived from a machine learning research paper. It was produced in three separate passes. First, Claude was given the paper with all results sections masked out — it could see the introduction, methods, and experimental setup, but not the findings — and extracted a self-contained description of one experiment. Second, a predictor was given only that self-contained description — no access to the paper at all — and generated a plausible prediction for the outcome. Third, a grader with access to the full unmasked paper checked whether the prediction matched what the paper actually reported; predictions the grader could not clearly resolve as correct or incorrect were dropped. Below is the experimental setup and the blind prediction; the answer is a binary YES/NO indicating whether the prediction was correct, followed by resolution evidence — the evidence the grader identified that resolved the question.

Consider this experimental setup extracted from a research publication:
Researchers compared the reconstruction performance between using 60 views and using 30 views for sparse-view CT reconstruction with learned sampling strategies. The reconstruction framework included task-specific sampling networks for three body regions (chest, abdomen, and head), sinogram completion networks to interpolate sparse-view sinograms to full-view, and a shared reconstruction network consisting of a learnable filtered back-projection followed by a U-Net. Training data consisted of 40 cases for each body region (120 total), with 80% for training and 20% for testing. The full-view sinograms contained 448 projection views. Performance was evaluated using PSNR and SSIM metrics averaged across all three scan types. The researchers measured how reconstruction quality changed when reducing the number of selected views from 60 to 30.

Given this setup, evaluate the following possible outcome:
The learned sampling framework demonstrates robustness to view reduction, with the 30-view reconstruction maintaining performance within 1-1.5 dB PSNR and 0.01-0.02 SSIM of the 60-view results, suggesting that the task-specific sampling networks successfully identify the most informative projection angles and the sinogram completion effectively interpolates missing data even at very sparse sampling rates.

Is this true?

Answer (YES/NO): NO